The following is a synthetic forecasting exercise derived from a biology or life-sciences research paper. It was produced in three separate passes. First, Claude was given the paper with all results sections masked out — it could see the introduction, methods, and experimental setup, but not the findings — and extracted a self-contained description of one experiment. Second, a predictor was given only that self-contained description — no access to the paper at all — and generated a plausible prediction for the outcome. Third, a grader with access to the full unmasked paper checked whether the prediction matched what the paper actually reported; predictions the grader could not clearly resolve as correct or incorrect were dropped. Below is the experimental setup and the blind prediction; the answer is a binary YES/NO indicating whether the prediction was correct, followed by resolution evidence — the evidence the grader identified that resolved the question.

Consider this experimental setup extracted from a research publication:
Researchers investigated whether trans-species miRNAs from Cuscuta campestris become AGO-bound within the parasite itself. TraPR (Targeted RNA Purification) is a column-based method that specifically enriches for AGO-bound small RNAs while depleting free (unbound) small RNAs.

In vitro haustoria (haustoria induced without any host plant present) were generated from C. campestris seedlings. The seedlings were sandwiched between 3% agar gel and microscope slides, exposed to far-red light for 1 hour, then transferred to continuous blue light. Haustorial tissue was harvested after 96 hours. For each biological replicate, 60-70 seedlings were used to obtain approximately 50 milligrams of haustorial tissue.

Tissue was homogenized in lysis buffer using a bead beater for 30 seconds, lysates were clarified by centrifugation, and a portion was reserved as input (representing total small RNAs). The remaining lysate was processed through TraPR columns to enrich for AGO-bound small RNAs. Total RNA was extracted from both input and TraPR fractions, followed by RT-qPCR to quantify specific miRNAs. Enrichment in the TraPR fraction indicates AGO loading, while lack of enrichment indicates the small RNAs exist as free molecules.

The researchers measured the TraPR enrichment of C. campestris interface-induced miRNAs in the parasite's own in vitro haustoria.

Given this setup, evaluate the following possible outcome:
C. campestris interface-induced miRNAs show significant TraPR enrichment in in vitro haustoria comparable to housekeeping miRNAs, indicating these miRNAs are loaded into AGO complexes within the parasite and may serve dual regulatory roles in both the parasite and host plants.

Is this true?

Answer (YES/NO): NO